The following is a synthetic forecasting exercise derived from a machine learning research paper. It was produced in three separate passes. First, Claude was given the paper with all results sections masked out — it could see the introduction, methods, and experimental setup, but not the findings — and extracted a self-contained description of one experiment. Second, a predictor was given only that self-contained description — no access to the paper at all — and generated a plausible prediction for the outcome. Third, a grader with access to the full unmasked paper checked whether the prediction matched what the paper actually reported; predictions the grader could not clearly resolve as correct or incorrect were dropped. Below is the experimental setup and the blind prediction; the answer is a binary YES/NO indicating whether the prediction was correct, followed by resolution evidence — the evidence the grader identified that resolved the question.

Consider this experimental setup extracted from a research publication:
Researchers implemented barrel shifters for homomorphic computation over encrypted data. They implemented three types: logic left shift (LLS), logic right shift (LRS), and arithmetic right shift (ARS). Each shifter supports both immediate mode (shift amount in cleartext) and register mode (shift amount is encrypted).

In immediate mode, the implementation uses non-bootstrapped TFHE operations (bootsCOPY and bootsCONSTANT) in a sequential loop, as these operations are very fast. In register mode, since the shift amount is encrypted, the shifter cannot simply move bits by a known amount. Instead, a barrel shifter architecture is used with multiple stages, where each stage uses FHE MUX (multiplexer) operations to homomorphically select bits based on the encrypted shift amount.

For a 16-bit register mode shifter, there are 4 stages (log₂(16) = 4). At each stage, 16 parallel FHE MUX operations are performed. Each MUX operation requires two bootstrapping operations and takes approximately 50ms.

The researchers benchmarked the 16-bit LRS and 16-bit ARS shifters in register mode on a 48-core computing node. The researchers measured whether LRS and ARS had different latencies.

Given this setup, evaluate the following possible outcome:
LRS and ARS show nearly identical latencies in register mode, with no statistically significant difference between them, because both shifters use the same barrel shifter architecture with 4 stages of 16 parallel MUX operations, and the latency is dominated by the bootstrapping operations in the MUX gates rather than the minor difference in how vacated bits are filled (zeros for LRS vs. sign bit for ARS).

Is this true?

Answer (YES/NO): YES